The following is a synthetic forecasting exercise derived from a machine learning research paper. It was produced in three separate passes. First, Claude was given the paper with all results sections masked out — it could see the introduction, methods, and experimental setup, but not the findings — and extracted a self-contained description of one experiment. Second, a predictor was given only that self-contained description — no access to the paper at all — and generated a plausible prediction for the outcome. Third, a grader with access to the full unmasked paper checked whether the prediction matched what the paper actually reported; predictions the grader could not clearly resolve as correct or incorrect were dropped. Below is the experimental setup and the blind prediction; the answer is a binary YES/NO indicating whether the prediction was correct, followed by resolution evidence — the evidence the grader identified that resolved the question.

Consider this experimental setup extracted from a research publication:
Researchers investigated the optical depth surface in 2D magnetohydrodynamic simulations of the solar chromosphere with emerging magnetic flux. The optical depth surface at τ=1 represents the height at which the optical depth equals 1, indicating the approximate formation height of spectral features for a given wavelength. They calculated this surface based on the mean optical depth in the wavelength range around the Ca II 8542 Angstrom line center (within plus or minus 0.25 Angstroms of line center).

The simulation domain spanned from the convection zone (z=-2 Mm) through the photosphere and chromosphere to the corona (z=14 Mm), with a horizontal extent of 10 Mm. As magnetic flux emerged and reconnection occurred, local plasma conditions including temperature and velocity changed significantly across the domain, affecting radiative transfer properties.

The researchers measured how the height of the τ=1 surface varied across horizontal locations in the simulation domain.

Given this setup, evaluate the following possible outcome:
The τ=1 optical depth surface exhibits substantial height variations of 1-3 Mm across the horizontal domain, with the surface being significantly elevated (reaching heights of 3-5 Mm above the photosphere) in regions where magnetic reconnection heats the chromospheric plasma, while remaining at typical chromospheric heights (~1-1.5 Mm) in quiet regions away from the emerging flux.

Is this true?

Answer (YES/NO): NO